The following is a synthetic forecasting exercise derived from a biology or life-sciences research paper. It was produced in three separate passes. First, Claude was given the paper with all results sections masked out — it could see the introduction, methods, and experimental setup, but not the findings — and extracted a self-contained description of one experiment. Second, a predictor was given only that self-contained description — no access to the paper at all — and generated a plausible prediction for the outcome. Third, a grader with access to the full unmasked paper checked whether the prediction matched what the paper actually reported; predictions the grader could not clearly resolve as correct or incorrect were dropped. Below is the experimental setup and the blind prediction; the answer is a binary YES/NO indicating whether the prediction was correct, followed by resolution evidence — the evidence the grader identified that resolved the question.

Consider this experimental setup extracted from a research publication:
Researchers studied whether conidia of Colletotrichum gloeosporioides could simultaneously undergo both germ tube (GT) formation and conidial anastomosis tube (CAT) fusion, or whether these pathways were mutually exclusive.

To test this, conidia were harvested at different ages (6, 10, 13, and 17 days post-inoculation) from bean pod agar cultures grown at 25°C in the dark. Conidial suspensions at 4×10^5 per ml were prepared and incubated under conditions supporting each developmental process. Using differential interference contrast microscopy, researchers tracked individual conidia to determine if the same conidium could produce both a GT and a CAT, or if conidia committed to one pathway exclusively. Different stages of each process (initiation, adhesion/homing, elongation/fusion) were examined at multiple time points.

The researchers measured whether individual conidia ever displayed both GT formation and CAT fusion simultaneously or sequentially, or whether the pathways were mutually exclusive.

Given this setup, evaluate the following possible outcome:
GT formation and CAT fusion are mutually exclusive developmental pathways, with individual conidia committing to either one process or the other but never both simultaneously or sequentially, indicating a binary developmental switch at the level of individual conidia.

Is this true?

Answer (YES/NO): YES